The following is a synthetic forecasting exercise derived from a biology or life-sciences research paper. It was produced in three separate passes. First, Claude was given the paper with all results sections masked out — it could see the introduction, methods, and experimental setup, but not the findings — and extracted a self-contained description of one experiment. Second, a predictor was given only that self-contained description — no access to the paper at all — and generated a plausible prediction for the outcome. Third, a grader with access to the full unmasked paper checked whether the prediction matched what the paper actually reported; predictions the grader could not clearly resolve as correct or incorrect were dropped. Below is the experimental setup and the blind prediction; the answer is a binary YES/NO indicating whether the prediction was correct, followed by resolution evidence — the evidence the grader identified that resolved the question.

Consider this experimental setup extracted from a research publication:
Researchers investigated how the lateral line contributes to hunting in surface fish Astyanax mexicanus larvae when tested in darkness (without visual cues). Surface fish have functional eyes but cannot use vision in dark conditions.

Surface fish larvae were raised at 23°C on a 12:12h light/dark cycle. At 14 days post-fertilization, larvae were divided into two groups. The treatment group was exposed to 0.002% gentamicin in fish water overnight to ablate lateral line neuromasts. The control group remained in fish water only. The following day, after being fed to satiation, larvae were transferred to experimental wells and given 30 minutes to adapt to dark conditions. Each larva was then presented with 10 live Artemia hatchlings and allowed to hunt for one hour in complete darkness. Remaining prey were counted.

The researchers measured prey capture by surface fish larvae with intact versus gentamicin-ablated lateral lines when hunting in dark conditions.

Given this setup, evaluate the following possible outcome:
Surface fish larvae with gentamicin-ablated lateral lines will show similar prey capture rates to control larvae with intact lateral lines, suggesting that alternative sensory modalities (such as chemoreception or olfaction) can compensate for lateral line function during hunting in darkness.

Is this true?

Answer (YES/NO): NO